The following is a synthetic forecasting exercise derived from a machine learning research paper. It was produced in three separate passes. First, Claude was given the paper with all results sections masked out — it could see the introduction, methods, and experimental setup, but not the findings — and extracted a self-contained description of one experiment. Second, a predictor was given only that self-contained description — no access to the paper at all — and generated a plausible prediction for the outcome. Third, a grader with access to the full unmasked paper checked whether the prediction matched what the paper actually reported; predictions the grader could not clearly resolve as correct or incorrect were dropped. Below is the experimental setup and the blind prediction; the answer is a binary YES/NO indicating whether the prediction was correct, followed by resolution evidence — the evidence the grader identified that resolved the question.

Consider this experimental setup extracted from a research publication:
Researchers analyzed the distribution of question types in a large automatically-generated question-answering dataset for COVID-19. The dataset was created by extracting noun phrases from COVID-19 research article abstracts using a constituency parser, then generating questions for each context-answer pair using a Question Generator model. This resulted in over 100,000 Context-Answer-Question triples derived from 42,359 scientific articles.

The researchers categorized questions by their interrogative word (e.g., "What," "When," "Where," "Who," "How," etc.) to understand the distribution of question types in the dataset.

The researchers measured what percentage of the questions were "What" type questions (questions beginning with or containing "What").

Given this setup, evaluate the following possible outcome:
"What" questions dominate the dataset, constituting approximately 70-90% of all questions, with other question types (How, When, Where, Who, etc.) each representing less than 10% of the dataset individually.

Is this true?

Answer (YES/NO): NO